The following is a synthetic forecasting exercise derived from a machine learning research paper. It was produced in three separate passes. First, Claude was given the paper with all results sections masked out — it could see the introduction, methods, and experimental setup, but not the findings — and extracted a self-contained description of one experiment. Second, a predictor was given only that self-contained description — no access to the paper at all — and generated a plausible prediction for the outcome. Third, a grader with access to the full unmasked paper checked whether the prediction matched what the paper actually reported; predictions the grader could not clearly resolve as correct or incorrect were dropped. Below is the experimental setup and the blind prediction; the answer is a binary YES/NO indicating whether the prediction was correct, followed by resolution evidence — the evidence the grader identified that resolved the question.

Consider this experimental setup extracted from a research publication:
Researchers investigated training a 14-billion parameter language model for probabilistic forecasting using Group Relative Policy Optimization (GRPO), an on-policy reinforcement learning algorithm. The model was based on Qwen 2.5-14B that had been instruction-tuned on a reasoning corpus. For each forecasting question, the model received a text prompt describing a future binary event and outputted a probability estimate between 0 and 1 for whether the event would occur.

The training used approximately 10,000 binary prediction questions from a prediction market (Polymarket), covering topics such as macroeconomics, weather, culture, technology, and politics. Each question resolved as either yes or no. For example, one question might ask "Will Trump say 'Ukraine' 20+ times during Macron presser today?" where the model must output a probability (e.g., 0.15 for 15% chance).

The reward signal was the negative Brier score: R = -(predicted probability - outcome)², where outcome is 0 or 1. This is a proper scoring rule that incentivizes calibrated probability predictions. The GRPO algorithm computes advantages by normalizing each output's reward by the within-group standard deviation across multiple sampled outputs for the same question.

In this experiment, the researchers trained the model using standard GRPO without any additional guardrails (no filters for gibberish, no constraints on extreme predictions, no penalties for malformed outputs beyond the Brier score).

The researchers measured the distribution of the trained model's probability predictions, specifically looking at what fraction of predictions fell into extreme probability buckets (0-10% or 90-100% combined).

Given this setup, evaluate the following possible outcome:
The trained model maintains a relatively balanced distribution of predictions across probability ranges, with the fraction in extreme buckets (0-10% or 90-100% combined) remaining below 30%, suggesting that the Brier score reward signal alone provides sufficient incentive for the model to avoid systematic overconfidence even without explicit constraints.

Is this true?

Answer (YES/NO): NO